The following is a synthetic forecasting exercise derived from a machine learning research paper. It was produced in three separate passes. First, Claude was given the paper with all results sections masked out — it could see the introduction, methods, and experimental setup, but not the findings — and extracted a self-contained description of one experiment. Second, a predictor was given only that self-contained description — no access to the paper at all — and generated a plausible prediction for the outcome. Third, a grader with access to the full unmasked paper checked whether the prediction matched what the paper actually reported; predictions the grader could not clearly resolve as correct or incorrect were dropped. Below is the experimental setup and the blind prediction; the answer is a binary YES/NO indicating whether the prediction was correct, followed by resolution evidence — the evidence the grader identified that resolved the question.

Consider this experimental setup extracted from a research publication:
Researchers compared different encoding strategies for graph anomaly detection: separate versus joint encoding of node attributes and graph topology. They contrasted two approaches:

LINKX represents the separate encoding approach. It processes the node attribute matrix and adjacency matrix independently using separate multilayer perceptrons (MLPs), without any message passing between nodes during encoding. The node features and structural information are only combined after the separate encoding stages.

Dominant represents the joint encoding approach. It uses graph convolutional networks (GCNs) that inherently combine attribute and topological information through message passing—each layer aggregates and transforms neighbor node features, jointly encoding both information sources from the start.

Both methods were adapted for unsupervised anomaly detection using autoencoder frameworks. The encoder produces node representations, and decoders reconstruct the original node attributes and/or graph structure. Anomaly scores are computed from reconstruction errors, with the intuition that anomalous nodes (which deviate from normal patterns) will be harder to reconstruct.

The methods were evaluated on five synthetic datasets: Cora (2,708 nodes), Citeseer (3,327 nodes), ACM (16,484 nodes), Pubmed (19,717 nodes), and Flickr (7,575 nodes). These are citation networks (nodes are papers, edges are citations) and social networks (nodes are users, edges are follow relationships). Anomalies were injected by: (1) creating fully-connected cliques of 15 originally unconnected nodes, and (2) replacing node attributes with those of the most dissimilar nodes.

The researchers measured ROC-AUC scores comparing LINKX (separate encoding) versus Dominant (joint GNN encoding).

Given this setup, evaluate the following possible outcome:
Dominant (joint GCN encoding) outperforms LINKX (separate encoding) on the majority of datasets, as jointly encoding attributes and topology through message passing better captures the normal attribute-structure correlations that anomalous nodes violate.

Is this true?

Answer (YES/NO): YES